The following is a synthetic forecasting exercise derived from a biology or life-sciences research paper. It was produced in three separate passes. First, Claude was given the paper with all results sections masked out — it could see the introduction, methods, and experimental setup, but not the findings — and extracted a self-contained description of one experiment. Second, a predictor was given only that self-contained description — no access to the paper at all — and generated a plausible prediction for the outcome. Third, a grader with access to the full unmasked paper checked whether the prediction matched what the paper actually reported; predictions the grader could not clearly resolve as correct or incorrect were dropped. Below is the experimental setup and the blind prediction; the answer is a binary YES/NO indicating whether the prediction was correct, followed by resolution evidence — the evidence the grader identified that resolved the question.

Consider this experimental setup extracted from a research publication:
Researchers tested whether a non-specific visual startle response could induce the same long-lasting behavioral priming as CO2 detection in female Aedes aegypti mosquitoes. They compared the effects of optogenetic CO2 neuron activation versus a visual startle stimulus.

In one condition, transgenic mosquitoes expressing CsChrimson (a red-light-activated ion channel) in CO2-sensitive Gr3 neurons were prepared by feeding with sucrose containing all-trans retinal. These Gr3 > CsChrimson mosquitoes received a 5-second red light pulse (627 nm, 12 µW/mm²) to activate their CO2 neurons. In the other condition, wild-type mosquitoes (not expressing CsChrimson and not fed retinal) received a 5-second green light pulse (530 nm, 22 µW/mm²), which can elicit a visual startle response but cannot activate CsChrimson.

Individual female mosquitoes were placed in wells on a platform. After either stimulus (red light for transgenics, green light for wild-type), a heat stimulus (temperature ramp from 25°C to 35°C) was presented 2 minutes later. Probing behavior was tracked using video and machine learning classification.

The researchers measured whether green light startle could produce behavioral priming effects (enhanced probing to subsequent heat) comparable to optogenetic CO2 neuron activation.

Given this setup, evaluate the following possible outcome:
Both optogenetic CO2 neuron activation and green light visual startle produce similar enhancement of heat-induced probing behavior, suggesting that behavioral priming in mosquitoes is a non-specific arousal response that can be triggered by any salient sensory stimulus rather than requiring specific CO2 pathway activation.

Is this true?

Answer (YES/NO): NO